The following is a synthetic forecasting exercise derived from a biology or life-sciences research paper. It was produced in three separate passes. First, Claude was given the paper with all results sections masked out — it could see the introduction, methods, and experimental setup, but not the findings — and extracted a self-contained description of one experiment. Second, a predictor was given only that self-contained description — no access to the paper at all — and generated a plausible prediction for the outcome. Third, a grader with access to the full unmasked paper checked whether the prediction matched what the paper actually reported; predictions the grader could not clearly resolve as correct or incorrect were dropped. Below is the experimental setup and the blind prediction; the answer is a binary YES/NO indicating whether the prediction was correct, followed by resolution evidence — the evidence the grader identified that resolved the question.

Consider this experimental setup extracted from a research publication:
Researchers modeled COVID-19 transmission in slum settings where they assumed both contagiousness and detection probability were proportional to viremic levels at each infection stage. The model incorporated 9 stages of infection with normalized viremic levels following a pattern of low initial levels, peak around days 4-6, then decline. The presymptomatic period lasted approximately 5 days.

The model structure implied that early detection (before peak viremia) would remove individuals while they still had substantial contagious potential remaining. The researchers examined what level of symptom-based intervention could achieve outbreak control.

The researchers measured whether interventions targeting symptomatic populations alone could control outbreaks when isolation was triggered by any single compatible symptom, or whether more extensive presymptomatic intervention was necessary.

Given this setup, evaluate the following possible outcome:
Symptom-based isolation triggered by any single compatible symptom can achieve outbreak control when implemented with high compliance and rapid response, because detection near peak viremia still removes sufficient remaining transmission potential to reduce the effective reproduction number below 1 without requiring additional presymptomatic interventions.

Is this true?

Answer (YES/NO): NO